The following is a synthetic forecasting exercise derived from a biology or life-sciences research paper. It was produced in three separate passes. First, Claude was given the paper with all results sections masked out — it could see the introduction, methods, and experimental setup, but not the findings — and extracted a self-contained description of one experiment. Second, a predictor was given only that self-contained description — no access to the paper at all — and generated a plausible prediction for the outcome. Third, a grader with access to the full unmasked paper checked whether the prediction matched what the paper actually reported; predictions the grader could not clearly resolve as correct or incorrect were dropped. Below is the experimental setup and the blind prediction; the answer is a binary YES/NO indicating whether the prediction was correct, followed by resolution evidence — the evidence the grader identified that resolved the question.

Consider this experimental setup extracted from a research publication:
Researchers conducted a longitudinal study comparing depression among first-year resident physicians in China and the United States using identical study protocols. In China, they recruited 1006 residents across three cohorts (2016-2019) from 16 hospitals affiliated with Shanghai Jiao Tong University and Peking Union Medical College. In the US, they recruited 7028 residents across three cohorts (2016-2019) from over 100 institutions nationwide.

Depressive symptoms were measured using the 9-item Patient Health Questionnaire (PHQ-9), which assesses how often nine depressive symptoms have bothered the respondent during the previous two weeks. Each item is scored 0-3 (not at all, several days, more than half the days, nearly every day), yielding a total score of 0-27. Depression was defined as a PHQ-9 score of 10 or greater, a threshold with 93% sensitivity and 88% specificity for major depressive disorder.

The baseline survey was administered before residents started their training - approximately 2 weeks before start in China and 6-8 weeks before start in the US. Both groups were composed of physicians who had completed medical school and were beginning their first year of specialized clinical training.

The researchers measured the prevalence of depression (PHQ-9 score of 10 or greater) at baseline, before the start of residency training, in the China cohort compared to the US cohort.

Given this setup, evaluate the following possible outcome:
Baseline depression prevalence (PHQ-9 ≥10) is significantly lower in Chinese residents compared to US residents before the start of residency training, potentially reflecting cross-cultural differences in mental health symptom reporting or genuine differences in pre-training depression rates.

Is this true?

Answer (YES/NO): NO